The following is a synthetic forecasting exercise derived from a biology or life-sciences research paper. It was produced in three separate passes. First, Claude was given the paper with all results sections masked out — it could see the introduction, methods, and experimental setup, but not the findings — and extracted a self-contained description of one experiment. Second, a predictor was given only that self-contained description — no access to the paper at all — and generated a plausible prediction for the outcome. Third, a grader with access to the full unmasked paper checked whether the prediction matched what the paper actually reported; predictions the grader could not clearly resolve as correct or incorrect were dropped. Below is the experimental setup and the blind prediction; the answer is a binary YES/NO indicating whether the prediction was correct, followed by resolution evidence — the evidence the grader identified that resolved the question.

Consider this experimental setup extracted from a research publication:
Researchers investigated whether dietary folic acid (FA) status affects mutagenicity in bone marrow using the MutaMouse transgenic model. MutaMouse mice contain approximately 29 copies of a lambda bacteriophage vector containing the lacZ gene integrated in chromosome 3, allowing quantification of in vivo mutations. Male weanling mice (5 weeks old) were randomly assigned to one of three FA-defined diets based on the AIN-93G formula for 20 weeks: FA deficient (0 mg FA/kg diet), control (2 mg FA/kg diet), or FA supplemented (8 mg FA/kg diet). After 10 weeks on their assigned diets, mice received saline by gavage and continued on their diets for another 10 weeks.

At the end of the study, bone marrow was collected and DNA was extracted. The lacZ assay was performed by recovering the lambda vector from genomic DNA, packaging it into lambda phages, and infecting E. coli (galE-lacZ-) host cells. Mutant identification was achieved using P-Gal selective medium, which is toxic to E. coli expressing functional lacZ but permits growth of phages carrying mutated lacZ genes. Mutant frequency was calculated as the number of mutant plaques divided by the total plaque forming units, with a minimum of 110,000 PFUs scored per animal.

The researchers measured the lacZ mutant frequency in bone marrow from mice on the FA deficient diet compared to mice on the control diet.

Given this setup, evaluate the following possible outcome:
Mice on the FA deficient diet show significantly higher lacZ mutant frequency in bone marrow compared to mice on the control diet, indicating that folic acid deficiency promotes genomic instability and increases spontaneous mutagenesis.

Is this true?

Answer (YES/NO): YES